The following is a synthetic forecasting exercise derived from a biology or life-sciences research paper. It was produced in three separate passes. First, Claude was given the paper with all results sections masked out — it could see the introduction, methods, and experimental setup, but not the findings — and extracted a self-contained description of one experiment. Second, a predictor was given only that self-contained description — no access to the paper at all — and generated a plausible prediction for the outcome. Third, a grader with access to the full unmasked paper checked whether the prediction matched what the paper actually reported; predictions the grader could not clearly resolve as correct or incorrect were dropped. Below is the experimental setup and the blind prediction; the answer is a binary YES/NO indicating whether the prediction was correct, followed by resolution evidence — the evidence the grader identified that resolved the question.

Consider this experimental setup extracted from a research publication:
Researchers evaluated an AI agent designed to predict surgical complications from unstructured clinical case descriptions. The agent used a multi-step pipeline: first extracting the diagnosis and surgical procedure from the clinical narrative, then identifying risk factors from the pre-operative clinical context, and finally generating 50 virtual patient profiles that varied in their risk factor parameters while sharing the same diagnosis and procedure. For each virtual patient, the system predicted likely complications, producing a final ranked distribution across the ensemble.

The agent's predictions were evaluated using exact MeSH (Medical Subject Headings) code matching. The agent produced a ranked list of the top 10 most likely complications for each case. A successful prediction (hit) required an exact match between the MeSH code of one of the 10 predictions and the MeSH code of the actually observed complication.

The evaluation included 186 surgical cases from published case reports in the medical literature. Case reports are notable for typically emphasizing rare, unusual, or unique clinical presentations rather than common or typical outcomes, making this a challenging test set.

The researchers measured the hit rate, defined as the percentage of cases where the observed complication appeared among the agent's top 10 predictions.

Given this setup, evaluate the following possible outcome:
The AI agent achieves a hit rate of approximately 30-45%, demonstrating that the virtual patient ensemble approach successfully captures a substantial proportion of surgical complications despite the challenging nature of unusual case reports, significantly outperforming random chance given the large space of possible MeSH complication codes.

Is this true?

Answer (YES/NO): YES